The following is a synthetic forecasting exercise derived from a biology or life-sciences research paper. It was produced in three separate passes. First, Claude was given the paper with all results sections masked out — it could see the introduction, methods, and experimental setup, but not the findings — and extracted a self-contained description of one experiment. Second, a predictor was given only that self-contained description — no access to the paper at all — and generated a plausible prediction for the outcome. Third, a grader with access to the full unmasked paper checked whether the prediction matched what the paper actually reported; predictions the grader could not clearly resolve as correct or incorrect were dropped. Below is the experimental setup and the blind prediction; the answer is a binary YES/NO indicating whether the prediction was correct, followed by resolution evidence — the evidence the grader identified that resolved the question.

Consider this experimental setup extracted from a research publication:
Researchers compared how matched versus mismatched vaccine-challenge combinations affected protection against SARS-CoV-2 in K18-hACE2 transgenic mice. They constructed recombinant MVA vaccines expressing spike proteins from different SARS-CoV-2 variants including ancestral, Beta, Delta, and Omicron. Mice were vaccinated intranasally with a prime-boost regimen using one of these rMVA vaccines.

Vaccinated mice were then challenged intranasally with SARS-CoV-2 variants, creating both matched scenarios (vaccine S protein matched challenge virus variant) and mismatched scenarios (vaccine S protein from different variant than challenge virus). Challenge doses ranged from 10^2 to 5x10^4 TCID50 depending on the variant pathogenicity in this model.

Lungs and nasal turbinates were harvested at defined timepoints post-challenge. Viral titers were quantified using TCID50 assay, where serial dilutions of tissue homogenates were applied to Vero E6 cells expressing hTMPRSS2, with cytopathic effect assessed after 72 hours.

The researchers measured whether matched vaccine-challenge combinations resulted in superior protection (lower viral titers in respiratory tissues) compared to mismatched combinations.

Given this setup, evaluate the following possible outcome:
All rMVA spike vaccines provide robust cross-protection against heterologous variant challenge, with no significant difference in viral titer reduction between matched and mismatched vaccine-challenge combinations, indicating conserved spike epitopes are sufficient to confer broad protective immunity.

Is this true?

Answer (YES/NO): NO